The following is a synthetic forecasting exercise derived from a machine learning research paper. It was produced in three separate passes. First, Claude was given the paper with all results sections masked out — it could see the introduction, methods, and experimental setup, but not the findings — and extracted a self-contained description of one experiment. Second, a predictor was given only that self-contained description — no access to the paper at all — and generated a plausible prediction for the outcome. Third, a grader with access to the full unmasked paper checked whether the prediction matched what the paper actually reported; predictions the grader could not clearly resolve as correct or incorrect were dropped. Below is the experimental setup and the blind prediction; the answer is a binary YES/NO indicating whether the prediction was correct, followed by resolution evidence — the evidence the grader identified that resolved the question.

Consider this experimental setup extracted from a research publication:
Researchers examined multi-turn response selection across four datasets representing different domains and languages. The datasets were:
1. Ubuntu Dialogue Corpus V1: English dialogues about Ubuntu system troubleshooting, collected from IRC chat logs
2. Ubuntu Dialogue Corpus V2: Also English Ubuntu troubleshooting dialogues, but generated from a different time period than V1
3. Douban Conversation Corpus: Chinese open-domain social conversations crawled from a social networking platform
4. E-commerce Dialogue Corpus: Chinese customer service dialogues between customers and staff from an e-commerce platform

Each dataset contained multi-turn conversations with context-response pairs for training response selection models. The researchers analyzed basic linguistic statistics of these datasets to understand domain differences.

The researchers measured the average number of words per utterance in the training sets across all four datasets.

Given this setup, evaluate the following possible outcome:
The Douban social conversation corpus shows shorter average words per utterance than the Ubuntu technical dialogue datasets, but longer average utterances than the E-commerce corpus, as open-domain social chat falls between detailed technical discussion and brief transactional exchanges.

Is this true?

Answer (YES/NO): NO